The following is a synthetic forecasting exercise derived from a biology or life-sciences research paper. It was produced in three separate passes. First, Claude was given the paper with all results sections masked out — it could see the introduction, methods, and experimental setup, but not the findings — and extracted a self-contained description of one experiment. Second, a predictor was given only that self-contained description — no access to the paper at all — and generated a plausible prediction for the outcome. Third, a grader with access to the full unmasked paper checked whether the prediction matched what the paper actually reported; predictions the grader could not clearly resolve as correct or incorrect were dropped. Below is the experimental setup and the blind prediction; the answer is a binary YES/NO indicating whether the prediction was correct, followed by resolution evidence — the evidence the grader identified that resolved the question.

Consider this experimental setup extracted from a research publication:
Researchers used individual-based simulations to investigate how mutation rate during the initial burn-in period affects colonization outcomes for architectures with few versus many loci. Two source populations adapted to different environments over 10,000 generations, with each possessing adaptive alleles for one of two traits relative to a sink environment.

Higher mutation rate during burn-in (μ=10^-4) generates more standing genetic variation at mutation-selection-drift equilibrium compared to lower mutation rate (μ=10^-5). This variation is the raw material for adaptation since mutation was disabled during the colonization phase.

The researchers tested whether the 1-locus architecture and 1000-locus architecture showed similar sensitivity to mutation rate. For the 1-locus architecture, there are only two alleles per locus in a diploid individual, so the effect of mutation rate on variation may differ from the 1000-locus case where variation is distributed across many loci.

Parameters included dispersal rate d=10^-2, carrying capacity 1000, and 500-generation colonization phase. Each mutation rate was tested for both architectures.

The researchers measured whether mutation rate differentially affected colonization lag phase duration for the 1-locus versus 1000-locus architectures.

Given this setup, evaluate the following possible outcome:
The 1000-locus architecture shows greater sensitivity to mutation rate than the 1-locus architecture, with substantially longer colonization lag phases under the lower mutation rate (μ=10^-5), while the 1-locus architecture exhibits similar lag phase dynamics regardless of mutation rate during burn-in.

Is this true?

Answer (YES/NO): YES